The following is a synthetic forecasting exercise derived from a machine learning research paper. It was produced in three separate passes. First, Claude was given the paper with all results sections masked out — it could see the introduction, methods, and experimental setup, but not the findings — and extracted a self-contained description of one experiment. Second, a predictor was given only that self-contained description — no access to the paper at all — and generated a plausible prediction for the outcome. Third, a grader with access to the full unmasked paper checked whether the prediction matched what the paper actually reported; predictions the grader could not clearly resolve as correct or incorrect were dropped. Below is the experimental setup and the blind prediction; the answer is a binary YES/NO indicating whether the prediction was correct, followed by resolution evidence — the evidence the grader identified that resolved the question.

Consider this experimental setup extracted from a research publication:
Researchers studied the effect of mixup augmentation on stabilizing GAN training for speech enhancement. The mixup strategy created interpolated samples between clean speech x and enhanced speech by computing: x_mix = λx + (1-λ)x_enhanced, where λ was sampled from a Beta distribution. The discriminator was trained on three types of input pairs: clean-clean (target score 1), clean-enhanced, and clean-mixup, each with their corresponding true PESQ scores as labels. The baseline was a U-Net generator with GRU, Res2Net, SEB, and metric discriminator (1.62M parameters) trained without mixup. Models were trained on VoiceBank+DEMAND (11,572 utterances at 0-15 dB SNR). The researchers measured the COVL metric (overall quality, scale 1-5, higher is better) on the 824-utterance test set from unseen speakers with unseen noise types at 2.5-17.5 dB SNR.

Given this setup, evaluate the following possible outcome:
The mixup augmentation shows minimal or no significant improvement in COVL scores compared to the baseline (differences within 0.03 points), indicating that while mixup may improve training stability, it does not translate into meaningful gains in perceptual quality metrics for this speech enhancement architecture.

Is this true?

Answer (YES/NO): NO